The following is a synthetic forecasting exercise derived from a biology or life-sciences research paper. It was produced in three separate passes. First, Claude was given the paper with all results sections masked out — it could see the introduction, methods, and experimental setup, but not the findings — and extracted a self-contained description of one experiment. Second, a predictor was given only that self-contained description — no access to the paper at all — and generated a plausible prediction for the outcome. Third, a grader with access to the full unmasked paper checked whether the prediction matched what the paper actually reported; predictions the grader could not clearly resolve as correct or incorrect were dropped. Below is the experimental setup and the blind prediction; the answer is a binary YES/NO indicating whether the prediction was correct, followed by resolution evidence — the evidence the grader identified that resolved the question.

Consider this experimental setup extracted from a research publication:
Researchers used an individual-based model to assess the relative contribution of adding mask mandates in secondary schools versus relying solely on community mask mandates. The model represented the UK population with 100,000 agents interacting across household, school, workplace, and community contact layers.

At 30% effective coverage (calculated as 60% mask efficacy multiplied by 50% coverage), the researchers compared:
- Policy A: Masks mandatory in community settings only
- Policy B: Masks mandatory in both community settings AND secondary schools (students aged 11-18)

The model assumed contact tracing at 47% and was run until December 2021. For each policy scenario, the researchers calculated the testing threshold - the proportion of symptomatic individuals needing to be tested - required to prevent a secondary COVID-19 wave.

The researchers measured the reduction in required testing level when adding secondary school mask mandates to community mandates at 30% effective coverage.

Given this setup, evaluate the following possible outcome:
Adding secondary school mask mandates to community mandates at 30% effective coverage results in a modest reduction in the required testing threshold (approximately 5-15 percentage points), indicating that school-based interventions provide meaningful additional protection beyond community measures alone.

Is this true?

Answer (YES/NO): YES